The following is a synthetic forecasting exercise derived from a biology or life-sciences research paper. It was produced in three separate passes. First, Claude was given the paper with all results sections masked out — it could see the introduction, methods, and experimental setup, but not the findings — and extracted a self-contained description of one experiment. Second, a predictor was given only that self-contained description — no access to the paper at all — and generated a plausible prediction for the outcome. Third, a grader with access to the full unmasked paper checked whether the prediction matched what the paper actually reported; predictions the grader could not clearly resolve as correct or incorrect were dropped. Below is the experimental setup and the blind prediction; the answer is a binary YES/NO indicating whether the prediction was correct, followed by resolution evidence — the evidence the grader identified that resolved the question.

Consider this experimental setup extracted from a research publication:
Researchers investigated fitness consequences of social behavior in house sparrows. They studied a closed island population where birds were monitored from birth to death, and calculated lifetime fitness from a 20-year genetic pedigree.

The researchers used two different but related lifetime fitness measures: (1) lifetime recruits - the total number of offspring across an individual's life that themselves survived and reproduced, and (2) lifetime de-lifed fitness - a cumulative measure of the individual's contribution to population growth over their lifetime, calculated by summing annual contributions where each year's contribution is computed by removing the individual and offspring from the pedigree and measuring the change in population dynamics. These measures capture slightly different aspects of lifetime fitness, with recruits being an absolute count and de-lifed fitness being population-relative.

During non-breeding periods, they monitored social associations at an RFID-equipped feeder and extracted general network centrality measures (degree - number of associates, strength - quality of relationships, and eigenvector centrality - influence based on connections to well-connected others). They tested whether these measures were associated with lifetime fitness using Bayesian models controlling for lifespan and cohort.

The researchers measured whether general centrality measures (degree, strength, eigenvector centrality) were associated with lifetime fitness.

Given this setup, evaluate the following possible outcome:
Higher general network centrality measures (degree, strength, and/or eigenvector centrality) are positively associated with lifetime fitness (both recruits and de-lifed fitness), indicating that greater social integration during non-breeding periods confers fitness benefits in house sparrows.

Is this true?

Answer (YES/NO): NO